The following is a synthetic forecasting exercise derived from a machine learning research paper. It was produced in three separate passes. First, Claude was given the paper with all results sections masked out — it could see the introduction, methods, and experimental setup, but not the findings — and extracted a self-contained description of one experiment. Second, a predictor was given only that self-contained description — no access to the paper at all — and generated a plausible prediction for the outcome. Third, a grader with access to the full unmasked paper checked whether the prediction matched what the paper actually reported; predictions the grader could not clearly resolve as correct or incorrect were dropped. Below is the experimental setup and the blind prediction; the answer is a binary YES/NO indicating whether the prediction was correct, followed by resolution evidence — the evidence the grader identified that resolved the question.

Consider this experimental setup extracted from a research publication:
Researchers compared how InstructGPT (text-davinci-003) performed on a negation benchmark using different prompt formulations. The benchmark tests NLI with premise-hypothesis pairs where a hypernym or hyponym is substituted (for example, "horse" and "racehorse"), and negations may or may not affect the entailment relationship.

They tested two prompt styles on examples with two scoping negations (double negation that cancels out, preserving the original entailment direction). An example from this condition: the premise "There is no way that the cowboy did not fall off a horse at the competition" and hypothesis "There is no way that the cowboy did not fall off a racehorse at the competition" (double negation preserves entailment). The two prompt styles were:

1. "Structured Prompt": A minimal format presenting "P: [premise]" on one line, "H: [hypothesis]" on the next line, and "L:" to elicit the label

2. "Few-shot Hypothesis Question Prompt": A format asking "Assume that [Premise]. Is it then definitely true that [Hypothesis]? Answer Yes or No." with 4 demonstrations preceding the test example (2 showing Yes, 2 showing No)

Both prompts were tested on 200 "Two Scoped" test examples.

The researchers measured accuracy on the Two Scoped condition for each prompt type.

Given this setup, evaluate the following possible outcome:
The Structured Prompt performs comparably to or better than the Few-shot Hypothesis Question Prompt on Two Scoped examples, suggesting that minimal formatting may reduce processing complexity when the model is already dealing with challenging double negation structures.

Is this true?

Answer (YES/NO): NO